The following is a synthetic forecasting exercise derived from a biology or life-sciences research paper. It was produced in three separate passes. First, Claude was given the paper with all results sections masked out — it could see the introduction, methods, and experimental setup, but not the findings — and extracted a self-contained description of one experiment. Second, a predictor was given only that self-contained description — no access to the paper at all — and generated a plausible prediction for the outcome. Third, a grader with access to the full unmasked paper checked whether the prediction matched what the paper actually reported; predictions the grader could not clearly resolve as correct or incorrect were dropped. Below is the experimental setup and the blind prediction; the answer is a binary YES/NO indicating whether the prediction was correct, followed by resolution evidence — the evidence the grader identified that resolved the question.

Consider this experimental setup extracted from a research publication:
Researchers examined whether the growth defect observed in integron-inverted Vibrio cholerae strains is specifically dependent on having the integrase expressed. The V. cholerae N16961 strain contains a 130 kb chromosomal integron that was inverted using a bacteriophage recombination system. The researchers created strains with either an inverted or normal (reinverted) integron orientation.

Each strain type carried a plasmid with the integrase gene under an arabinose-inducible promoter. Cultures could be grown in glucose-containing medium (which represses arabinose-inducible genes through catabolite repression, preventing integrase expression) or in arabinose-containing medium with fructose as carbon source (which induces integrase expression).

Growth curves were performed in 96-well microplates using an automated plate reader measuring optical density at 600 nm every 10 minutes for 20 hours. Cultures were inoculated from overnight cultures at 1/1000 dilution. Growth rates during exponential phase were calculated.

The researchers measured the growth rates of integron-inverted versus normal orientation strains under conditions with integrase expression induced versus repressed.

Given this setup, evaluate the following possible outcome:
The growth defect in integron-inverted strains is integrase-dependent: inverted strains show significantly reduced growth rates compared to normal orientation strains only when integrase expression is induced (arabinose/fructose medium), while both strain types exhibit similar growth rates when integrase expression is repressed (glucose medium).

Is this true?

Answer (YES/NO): YES